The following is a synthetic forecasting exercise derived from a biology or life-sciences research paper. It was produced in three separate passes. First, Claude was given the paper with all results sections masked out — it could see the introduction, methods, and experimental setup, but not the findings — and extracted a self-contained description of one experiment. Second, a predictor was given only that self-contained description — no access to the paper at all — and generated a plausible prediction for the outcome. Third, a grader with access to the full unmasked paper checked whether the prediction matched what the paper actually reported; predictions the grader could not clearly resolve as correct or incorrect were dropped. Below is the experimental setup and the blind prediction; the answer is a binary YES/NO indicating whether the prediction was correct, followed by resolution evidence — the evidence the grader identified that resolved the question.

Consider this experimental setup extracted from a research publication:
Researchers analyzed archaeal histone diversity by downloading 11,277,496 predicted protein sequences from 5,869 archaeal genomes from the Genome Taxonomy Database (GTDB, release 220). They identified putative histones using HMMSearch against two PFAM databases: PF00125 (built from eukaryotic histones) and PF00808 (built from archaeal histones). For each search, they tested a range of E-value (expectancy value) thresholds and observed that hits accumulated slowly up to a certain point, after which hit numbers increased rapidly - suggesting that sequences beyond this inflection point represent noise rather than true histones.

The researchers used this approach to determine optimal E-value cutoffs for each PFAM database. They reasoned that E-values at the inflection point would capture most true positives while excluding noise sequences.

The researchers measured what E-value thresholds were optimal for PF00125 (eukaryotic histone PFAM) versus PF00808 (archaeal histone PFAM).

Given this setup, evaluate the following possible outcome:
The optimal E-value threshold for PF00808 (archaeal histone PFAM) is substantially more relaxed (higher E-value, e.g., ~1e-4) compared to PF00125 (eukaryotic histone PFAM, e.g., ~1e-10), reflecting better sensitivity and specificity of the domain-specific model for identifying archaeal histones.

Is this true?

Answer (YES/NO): NO